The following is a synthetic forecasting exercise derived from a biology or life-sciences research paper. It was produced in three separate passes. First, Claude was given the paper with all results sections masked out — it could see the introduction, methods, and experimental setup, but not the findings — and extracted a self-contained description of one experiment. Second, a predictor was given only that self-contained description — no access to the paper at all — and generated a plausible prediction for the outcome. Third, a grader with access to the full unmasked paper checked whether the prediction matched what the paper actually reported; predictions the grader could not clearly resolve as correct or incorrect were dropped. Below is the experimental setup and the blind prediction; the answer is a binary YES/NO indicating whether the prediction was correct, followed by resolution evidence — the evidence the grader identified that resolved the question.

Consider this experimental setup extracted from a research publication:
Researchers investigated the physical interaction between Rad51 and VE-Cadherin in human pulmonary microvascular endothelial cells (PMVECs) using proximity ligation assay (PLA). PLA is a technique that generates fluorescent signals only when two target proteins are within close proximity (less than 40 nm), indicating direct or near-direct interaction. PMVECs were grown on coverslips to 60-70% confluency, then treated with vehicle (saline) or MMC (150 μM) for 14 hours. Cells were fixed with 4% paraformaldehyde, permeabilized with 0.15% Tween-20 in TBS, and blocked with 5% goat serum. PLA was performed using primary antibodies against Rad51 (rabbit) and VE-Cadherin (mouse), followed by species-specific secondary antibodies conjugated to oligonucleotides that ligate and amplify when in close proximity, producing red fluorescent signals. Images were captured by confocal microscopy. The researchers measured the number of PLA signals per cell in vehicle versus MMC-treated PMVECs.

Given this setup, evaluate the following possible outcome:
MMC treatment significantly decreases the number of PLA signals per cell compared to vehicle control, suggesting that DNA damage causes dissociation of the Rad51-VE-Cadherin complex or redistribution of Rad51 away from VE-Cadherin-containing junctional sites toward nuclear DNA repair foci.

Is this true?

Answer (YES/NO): YES